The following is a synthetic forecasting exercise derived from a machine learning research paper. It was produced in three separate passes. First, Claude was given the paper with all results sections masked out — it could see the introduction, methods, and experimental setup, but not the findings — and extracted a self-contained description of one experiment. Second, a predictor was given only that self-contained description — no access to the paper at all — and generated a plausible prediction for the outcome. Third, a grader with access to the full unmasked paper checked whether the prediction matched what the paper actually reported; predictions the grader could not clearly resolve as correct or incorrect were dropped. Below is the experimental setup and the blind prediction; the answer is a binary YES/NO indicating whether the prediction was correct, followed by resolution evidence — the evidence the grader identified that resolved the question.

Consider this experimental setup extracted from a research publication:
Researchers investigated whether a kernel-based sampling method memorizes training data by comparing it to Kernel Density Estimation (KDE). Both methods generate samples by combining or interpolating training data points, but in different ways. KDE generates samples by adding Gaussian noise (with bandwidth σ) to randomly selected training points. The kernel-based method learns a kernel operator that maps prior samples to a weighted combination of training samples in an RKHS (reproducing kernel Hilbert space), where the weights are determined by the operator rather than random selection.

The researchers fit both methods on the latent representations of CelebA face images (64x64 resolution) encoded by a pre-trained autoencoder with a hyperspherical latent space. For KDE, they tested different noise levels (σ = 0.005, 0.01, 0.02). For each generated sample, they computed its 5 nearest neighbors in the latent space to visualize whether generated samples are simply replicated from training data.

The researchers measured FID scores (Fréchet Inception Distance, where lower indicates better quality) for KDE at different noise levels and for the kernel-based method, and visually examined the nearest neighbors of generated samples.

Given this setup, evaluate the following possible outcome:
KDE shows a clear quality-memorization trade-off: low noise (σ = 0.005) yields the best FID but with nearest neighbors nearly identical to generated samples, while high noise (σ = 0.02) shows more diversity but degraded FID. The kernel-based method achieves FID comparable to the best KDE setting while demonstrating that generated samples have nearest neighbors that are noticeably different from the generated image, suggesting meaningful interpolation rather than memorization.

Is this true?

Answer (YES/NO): NO